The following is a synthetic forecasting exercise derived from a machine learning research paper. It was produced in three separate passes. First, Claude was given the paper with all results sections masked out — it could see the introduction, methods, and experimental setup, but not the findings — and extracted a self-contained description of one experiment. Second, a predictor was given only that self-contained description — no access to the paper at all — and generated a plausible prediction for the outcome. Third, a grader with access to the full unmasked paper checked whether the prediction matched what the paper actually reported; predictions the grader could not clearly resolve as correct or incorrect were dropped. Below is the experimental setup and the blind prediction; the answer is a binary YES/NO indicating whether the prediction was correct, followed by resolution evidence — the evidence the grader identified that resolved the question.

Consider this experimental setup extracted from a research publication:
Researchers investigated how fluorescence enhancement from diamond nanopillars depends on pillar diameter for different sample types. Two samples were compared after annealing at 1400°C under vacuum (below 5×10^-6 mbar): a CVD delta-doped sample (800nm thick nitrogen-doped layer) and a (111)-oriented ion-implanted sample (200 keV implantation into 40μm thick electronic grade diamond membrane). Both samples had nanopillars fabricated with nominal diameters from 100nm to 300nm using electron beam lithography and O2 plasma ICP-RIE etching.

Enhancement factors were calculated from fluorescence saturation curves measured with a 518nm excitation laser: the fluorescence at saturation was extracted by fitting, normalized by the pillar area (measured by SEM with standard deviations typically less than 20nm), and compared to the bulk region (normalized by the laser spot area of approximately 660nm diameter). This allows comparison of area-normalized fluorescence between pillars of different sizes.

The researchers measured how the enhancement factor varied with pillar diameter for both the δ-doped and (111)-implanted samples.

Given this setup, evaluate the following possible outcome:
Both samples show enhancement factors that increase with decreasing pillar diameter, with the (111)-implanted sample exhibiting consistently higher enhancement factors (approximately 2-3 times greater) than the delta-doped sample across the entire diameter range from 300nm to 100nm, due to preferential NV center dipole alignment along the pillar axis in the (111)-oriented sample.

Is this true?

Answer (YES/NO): NO